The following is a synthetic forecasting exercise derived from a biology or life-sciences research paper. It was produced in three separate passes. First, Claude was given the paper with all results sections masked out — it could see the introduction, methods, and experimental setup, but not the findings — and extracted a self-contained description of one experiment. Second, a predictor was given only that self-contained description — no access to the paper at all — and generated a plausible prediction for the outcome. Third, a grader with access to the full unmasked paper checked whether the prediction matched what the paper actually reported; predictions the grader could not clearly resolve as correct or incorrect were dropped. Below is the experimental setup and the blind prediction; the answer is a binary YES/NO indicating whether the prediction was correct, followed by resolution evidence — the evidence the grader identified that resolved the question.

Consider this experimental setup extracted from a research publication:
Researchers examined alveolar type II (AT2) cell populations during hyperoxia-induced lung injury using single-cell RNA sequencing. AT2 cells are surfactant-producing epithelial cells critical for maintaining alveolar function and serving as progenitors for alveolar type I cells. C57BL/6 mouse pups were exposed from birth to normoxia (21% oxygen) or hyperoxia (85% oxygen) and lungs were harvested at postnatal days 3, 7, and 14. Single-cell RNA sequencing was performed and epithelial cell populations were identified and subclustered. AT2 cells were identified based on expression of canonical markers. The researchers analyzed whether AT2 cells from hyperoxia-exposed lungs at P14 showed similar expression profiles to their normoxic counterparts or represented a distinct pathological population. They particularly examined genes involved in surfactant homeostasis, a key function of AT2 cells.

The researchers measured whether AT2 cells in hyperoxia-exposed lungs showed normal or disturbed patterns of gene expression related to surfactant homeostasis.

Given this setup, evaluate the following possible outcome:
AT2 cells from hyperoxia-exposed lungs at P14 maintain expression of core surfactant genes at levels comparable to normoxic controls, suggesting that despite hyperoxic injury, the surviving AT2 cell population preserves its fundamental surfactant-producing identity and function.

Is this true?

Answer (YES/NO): NO